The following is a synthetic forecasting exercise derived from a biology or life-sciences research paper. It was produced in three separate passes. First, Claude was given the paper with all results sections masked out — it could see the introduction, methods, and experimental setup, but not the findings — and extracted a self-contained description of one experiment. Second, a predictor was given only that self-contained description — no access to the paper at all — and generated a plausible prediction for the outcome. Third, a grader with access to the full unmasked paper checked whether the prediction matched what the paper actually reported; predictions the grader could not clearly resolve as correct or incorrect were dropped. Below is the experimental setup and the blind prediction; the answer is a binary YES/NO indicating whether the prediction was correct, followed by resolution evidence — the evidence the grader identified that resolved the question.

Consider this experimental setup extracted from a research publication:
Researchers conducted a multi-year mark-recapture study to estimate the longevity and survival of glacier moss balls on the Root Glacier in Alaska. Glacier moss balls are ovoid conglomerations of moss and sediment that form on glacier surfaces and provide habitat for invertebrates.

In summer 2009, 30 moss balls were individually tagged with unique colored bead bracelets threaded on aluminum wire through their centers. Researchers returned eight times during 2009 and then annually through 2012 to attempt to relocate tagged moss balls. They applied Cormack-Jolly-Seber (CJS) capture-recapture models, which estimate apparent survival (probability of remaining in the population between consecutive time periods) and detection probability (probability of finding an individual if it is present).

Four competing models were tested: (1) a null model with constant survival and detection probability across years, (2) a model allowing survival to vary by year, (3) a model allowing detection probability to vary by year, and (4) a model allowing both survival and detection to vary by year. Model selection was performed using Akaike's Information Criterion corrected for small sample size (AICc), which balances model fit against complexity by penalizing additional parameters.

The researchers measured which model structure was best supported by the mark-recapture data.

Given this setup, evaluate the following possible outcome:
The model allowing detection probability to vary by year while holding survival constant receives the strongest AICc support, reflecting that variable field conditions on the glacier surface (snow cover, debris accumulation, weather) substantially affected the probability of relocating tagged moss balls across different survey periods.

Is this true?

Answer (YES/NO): NO